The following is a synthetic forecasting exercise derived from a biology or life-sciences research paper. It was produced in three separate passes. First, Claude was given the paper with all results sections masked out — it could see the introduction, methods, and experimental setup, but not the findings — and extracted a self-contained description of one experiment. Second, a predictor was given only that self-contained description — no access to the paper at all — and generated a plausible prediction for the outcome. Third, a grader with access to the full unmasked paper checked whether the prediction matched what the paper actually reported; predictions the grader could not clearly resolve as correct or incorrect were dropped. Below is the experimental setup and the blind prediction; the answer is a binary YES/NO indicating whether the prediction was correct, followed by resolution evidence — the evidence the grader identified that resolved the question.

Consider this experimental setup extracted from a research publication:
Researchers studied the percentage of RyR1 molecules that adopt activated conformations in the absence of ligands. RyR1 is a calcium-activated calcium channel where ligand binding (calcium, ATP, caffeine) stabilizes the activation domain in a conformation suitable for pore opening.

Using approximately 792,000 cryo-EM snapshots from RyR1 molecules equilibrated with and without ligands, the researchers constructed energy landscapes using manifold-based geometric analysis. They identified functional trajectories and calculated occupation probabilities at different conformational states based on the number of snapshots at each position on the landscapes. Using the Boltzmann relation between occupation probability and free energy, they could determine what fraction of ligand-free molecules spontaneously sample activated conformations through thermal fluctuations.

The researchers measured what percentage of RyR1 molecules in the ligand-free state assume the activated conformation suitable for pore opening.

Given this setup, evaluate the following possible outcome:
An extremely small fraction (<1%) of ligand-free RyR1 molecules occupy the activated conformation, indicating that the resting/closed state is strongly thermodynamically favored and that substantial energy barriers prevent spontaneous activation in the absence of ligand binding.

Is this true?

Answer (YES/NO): NO